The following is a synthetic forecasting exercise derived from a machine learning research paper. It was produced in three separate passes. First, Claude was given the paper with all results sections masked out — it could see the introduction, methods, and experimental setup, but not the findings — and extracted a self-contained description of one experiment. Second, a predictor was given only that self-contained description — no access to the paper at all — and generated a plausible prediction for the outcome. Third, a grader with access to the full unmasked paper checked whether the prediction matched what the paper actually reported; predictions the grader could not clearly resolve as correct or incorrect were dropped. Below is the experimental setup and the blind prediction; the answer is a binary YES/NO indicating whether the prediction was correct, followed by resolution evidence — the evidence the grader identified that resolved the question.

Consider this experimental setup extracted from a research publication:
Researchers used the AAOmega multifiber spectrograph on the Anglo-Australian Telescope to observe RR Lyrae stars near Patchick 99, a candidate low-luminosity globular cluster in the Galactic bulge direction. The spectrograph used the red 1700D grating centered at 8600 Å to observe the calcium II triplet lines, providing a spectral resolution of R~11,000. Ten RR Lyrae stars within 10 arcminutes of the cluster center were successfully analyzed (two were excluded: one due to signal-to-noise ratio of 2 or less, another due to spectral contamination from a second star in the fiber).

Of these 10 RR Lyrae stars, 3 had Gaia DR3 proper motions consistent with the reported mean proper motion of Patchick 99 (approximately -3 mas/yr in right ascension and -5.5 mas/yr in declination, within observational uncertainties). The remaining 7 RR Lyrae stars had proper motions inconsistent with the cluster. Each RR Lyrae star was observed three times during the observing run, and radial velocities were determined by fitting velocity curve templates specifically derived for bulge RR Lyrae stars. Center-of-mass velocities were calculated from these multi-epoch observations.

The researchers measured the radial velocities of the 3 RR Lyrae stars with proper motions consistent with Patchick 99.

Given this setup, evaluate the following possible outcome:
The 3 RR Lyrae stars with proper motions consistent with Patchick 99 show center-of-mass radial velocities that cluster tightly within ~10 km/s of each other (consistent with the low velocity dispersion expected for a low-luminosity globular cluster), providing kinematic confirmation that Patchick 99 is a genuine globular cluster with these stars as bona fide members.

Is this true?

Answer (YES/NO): YES